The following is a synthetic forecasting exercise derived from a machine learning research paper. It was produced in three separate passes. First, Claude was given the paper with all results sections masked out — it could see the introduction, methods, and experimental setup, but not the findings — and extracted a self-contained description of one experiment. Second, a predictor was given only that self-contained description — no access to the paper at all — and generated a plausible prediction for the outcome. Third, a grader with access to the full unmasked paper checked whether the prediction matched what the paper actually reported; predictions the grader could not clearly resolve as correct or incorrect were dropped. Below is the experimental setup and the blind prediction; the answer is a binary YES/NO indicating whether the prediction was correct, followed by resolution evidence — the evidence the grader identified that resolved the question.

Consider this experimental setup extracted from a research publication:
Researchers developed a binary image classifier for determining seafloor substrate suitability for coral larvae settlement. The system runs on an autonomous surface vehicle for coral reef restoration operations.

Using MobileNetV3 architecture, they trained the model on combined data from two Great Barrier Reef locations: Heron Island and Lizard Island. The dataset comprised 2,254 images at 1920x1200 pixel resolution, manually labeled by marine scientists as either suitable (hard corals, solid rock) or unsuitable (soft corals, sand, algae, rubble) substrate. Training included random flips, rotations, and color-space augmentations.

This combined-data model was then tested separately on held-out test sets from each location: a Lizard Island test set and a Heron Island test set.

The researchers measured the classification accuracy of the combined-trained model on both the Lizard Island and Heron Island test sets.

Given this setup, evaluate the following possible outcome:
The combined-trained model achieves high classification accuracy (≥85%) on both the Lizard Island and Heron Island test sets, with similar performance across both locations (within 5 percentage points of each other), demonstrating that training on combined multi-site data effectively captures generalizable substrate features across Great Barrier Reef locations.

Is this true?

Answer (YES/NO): YES